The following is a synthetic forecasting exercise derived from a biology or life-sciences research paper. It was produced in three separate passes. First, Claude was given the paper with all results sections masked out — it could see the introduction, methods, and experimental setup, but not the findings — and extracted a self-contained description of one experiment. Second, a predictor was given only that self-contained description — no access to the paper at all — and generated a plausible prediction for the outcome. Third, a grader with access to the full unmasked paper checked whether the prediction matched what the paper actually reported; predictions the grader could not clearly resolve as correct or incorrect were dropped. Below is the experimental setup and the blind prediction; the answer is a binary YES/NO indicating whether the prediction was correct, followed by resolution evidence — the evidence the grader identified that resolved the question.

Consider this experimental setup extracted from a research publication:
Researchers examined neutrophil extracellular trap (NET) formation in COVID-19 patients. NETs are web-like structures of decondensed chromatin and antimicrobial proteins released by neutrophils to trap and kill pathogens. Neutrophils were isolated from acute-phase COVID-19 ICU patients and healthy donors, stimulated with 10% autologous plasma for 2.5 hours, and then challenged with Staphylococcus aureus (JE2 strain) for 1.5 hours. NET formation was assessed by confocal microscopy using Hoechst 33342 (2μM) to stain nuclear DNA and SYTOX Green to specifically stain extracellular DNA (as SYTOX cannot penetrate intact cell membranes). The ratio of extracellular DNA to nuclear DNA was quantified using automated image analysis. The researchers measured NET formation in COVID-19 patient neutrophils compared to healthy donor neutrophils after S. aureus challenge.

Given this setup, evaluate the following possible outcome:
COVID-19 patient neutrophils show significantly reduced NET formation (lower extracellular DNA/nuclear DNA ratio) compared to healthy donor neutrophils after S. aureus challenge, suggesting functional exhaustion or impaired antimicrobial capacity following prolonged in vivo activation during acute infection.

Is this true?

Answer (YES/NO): YES